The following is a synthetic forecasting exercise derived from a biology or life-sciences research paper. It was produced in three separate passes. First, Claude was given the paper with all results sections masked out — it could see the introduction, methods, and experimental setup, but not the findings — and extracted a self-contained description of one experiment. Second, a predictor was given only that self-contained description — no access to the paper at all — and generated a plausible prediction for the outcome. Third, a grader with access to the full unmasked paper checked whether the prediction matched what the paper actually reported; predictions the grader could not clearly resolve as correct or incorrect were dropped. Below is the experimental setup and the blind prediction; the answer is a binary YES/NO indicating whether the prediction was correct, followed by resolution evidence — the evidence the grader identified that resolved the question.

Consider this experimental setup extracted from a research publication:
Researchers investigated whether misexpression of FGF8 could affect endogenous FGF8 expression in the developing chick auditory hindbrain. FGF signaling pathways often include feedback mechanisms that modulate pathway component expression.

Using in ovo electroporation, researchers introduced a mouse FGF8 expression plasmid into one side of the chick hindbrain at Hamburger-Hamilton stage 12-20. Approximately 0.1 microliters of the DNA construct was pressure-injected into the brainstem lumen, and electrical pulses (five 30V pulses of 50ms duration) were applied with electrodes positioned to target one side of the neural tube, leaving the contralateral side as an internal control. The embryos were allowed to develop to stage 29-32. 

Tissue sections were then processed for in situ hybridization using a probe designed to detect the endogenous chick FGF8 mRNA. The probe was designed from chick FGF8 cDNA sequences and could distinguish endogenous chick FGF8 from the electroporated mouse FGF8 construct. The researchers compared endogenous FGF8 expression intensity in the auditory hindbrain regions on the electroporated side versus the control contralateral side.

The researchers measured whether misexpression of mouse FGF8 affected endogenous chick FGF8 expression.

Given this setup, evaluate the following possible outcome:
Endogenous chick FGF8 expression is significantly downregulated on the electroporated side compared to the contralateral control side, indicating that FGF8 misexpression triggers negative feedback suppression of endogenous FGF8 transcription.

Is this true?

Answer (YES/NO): YES